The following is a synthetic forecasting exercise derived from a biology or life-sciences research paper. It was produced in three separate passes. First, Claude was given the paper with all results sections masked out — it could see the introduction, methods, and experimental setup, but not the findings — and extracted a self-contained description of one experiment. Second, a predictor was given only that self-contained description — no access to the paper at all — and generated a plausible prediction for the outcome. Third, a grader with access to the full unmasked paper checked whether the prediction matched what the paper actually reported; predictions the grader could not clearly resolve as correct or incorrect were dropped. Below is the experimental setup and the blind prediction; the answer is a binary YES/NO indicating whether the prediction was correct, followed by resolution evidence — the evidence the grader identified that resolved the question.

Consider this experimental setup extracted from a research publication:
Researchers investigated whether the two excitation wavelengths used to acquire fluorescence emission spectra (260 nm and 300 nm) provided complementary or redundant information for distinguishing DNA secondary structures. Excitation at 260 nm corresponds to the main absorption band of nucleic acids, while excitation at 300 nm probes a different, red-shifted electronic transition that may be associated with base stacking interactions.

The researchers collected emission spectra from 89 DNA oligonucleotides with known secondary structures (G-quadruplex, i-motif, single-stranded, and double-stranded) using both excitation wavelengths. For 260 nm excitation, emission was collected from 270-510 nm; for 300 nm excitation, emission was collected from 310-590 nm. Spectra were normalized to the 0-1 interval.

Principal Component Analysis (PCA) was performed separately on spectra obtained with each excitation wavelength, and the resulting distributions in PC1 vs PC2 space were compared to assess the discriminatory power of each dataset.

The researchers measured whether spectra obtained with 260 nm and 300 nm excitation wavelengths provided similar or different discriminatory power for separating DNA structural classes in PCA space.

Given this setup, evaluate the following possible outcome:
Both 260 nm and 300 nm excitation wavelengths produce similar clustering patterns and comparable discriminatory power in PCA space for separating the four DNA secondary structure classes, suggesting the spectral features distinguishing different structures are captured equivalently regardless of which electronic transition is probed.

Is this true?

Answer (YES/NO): NO